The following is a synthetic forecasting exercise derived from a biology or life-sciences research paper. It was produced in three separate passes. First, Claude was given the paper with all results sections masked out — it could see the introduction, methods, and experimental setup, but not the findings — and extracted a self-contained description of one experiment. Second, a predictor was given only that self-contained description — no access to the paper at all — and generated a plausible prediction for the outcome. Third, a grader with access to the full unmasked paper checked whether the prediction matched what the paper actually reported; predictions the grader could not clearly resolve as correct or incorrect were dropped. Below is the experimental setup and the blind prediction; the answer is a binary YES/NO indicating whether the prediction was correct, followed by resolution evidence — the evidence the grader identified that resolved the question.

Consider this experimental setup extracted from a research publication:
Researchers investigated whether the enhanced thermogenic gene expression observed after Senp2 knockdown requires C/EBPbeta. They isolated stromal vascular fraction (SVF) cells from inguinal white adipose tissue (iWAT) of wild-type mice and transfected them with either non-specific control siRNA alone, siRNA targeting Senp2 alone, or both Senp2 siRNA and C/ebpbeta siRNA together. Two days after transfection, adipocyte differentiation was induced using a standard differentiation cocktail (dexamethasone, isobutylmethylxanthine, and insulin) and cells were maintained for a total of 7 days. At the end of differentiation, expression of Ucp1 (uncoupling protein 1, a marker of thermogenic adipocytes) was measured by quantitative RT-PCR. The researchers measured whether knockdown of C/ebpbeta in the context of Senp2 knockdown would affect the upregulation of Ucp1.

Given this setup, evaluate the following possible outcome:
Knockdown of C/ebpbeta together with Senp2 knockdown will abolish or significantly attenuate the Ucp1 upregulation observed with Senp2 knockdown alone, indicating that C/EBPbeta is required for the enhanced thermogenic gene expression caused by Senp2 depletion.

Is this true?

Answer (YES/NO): YES